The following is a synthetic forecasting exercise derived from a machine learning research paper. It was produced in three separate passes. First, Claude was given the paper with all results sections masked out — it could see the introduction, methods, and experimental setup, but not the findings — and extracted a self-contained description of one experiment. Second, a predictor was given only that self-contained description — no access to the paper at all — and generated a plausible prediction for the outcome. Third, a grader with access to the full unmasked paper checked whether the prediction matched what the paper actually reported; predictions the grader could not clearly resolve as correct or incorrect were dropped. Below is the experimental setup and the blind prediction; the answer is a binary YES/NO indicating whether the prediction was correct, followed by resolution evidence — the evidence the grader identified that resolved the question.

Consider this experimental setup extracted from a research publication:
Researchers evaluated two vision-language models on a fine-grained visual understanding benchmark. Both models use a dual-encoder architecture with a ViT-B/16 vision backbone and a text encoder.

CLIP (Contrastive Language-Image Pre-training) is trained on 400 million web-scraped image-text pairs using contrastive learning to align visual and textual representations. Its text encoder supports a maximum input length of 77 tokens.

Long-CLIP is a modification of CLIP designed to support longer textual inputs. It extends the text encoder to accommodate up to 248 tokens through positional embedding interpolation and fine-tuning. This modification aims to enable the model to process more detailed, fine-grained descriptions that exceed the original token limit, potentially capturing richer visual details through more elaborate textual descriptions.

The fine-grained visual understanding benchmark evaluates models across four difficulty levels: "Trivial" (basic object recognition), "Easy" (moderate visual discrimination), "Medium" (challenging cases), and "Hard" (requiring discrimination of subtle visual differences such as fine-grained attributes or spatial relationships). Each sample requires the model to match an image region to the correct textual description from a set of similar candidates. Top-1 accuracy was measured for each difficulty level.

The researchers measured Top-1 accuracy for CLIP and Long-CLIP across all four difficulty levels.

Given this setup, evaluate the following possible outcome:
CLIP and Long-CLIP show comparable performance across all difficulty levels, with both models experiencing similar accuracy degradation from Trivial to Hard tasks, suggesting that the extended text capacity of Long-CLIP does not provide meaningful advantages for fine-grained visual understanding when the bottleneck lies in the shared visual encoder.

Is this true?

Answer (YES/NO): NO